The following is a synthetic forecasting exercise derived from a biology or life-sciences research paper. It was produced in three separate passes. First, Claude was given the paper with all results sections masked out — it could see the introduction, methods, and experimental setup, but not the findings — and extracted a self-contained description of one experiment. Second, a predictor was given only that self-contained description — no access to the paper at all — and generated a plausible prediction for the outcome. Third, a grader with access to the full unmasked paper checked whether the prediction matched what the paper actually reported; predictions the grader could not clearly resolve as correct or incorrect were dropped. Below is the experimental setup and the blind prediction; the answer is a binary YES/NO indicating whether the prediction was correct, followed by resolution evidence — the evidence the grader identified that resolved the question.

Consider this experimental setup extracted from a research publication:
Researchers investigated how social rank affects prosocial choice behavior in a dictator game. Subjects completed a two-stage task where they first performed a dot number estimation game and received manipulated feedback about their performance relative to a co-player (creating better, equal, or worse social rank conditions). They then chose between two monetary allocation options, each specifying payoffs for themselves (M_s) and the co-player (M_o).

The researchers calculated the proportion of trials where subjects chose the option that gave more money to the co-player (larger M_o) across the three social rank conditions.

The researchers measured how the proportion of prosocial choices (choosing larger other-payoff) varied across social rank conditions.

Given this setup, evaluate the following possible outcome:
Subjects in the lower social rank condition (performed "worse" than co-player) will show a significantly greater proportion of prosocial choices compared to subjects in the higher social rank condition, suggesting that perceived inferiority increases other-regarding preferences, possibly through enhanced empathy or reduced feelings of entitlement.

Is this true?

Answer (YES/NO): YES